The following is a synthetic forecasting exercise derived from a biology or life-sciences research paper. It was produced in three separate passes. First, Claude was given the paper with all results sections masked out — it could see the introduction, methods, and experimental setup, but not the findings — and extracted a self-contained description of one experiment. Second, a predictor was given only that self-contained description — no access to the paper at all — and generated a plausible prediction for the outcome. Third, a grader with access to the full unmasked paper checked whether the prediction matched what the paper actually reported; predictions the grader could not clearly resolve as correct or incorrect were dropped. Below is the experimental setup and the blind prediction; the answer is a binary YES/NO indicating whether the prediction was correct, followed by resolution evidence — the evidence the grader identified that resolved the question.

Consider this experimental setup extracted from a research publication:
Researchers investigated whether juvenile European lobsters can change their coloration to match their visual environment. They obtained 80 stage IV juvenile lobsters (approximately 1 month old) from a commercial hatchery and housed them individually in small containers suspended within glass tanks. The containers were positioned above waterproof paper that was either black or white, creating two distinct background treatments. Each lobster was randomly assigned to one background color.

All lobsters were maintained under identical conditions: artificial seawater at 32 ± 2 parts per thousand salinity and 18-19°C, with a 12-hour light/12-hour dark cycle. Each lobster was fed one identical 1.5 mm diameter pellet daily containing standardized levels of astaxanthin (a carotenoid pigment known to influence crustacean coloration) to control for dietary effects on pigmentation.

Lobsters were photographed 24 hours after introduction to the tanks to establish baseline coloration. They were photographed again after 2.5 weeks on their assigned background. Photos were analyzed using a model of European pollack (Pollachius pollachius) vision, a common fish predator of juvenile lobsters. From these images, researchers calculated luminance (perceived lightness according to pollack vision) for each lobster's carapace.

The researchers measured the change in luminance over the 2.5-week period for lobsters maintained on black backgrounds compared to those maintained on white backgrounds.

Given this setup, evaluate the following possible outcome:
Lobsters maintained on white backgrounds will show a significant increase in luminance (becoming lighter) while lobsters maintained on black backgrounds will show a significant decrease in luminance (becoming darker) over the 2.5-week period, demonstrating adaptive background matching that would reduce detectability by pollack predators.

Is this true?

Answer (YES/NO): NO